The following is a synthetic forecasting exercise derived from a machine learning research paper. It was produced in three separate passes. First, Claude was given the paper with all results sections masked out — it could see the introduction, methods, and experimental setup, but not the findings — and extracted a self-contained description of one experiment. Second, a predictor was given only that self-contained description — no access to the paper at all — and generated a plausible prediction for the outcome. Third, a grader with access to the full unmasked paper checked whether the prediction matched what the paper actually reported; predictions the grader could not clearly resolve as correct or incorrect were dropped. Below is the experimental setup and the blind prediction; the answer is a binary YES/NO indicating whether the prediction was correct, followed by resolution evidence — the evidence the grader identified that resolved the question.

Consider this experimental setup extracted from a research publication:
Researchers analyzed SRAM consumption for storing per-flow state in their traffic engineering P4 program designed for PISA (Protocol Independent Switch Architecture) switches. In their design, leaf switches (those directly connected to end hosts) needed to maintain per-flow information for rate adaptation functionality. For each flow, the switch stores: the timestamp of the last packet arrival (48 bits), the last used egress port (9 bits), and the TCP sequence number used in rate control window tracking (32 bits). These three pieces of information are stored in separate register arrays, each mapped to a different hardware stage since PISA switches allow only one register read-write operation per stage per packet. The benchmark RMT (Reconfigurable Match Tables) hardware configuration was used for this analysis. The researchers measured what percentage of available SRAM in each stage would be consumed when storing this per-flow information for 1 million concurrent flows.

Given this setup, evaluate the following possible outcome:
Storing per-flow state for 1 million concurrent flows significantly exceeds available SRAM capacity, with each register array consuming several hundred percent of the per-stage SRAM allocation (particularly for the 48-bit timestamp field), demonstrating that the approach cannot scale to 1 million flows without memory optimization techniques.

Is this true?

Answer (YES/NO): NO